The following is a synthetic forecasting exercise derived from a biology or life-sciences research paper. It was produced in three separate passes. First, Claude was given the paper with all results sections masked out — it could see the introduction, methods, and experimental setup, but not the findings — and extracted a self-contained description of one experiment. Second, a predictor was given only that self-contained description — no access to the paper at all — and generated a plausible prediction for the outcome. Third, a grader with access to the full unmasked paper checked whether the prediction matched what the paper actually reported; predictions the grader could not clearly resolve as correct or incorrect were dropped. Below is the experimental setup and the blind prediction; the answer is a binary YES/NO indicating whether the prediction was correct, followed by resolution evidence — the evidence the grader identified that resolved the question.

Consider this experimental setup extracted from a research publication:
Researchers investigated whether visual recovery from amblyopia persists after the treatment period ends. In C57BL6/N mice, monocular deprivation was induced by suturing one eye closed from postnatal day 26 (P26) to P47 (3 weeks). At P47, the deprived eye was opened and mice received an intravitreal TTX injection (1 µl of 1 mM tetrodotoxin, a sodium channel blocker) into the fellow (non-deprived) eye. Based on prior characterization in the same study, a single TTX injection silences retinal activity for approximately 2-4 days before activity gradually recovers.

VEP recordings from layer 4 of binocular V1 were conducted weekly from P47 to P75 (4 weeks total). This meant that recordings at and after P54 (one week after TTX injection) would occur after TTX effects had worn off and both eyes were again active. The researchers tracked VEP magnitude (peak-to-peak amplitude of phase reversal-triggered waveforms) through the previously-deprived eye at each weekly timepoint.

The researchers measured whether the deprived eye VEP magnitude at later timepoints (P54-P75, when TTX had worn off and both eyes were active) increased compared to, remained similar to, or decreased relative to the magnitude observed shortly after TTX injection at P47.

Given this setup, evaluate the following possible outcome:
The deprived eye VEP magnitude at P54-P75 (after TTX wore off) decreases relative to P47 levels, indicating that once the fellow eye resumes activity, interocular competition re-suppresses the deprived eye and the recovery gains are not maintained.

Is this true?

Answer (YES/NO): NO